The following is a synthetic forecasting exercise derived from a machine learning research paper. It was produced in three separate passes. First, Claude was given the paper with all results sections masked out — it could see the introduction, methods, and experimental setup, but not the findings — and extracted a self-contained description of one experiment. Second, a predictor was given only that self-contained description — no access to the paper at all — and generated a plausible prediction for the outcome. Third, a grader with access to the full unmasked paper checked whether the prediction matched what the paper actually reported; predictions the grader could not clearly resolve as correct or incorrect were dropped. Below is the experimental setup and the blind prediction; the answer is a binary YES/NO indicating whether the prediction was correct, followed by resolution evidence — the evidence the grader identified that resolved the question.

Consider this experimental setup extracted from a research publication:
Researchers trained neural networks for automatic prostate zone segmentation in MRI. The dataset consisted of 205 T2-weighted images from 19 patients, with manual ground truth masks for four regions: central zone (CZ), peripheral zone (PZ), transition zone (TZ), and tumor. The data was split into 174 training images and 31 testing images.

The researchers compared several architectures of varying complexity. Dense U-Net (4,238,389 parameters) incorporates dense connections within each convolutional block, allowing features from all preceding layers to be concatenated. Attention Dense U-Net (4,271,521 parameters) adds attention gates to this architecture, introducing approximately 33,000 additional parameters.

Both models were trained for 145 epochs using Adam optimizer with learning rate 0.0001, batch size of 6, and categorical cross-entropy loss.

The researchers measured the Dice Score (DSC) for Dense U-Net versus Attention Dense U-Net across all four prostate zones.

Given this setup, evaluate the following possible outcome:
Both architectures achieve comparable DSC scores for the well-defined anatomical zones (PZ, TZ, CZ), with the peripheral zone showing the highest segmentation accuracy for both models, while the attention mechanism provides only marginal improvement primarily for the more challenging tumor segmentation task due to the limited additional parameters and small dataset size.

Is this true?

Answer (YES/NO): NO